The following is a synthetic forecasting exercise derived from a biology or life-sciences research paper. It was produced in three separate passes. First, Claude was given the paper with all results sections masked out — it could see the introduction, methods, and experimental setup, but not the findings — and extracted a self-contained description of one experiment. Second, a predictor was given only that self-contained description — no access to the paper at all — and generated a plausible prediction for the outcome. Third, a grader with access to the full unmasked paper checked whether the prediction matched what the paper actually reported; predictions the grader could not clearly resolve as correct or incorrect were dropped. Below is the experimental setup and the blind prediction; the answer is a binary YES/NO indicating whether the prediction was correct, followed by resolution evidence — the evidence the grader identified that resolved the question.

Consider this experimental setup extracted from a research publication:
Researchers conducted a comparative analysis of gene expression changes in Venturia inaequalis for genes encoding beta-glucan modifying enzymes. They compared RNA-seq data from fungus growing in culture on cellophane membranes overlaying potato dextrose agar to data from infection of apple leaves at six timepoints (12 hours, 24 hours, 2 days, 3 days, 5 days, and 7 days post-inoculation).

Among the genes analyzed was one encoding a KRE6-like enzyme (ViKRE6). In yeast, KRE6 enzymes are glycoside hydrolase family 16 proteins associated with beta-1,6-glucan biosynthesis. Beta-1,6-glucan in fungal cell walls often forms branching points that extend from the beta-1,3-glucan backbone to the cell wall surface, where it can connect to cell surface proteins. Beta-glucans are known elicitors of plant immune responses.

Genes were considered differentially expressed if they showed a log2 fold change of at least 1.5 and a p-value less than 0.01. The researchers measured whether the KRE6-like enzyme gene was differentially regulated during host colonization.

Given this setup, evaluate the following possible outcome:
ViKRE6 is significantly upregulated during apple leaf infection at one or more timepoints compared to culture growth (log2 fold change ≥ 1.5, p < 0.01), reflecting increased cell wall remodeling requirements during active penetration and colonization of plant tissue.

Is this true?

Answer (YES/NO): NO